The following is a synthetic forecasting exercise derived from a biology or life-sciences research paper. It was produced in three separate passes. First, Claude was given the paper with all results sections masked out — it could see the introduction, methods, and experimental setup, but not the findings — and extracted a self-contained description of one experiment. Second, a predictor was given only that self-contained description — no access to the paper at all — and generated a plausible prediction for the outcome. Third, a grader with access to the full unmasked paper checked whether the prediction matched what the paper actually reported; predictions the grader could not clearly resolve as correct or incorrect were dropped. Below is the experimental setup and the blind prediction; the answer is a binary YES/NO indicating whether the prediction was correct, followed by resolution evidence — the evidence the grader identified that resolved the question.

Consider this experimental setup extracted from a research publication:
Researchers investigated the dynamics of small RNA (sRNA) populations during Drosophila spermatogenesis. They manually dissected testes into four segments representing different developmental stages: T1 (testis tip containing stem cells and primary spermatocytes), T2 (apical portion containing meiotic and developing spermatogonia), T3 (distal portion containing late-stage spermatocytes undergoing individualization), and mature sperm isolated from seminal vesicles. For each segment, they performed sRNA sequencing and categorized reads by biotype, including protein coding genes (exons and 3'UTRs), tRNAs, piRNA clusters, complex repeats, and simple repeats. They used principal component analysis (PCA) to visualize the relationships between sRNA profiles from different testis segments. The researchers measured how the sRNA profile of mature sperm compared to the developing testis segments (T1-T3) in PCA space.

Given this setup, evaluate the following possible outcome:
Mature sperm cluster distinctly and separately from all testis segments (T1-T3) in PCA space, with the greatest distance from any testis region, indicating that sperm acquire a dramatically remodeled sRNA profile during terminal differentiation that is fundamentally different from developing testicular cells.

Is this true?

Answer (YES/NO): YES